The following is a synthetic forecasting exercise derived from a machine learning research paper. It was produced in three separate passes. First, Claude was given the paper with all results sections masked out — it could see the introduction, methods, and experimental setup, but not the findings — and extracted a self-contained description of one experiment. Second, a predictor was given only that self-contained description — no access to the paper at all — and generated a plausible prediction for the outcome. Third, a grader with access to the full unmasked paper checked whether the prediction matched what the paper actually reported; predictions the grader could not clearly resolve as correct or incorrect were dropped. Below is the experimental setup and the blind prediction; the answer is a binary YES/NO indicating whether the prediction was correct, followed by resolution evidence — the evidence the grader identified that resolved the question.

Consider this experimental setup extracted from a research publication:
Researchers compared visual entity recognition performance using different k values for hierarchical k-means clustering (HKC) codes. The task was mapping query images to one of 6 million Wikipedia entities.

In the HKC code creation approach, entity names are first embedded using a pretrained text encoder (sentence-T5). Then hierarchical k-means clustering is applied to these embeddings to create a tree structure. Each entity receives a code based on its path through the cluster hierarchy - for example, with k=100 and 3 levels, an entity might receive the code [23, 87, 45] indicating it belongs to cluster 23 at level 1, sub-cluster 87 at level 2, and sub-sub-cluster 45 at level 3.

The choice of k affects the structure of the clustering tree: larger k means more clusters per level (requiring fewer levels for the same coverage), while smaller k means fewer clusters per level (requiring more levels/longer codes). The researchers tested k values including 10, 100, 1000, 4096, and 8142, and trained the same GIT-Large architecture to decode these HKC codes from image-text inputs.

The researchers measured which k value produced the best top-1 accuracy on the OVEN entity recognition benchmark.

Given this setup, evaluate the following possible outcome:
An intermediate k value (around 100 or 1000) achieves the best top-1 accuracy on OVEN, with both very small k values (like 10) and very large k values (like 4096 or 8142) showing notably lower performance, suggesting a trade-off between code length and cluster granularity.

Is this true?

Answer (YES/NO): NO